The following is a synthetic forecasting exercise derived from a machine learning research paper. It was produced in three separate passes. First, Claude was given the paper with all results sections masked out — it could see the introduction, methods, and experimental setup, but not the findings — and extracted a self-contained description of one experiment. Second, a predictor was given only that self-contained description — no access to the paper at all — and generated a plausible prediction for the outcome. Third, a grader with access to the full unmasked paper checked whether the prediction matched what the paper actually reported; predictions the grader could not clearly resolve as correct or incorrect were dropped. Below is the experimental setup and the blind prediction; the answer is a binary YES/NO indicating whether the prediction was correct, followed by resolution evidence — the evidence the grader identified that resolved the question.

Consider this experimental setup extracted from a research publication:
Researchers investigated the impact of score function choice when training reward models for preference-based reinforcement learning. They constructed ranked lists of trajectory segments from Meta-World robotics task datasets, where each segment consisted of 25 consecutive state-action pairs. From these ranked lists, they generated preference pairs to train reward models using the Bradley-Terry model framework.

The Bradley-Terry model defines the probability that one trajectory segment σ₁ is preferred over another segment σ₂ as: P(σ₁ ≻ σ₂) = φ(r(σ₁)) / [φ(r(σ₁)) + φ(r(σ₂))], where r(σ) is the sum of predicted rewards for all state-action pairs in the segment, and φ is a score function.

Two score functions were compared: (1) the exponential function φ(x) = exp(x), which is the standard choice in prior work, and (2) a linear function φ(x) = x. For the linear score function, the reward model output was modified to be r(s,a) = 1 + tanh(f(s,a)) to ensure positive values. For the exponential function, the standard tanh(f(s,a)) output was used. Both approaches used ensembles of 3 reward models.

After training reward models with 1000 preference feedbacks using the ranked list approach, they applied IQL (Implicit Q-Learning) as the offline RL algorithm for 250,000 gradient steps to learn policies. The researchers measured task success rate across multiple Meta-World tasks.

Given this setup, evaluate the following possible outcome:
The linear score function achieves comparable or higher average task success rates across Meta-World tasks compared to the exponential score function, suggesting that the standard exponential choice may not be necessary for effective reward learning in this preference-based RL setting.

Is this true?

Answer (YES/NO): YES